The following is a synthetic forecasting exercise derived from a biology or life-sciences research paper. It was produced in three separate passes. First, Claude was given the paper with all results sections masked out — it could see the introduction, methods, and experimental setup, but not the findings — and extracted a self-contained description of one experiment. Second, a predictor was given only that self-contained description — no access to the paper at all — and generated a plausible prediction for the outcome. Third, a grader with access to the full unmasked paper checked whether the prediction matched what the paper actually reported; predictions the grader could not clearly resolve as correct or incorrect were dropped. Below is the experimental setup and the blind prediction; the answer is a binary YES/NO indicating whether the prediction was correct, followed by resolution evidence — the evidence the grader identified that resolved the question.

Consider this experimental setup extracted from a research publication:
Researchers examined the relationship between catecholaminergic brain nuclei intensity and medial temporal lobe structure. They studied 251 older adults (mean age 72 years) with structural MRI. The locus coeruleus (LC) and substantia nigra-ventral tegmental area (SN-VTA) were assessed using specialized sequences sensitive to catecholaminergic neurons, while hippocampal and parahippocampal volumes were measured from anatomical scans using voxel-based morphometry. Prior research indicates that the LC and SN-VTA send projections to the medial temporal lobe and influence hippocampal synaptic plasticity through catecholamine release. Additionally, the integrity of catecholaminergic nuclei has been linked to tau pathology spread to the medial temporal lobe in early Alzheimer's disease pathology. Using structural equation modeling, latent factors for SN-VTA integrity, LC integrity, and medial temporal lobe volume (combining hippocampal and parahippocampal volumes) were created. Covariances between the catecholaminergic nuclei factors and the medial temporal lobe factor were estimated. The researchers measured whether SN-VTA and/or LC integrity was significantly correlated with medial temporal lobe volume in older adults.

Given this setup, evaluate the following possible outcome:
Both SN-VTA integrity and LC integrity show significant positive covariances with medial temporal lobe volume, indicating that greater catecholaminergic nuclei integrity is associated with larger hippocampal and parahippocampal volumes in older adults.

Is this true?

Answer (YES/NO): YES